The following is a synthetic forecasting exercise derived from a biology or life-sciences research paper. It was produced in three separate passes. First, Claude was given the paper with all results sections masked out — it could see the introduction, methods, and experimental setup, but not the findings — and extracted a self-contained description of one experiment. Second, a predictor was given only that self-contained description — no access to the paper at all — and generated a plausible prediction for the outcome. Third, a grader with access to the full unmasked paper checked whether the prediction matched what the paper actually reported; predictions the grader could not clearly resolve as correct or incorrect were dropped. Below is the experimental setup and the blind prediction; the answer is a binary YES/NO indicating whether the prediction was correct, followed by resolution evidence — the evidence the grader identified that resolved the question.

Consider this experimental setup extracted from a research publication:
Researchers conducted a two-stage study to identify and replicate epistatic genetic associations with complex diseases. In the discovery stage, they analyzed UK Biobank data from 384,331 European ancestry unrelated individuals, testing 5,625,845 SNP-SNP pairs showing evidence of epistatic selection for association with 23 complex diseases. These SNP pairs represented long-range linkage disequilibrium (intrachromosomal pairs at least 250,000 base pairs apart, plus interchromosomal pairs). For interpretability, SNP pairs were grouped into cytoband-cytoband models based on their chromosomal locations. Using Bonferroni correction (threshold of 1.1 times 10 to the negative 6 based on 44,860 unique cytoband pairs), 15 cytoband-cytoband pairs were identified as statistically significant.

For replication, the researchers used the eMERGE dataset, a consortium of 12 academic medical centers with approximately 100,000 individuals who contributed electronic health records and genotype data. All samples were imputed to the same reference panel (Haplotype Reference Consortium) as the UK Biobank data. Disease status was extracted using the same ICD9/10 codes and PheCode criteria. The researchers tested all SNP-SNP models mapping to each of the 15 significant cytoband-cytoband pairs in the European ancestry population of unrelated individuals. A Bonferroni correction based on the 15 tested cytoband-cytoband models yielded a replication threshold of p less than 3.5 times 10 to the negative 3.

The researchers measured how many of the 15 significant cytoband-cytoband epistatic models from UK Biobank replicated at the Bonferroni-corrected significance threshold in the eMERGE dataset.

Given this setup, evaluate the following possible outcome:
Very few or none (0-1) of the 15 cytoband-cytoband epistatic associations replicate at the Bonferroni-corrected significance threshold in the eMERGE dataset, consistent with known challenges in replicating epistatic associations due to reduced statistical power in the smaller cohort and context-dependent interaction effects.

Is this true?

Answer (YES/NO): YES